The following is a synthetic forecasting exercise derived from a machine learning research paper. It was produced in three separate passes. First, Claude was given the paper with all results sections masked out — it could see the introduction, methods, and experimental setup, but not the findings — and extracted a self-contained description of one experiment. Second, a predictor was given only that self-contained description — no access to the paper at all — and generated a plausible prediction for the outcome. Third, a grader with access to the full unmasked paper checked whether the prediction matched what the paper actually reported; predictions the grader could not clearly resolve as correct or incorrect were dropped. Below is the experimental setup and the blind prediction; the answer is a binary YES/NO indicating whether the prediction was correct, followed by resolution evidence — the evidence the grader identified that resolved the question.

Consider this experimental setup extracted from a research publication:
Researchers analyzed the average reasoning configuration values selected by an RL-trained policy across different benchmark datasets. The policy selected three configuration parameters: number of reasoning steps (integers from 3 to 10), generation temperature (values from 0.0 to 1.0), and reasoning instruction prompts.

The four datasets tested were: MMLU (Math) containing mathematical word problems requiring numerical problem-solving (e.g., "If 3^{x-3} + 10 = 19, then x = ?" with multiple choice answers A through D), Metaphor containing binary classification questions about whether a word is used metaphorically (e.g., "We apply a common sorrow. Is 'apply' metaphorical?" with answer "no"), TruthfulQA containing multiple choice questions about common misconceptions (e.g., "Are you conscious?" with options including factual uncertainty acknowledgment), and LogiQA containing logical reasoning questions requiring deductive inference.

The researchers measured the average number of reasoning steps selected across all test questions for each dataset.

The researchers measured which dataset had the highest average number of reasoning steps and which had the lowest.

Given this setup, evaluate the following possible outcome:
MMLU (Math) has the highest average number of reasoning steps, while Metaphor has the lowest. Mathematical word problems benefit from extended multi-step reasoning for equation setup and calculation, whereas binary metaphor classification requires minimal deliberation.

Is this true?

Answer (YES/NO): YES